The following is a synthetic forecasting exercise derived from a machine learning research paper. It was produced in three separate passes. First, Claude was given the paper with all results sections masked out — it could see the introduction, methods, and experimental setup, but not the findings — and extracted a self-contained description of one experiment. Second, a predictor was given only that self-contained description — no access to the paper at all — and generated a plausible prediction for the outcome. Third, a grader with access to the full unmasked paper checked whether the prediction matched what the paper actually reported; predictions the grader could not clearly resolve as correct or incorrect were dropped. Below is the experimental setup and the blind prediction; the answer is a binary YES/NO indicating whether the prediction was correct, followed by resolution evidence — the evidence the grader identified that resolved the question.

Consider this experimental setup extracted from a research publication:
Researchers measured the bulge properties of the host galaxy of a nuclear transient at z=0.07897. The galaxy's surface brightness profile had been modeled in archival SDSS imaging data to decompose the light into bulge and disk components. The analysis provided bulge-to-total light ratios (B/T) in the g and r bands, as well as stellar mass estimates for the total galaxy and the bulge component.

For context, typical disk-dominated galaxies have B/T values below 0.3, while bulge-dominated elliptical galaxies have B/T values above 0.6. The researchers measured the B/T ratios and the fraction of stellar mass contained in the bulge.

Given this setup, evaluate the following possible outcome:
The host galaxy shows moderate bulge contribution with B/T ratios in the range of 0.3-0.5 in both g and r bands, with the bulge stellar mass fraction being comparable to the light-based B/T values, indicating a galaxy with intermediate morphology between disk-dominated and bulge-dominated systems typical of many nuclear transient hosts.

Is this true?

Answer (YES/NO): NO